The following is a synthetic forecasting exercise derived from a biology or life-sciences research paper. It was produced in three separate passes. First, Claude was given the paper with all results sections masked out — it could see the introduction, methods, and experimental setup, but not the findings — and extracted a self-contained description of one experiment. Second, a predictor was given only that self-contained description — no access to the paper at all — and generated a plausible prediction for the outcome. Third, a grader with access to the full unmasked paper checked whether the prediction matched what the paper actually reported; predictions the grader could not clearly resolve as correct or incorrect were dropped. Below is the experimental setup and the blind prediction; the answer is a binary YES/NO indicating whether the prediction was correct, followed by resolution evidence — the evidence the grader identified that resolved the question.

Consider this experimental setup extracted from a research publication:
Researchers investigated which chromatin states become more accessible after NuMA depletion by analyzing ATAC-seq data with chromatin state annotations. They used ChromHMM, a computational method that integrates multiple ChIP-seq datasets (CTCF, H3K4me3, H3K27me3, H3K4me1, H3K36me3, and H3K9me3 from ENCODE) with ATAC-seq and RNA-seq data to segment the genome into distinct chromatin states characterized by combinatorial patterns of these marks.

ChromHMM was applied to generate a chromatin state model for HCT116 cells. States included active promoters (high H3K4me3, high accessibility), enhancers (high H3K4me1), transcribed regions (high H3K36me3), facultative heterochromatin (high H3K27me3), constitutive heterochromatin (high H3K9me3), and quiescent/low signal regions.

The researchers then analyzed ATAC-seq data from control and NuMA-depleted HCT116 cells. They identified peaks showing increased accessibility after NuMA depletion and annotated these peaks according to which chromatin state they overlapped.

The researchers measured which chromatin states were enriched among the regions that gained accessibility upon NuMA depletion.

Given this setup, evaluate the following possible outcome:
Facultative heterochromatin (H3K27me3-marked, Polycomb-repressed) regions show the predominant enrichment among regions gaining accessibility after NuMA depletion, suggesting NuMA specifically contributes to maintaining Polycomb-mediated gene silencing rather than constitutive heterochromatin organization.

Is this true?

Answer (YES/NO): NO